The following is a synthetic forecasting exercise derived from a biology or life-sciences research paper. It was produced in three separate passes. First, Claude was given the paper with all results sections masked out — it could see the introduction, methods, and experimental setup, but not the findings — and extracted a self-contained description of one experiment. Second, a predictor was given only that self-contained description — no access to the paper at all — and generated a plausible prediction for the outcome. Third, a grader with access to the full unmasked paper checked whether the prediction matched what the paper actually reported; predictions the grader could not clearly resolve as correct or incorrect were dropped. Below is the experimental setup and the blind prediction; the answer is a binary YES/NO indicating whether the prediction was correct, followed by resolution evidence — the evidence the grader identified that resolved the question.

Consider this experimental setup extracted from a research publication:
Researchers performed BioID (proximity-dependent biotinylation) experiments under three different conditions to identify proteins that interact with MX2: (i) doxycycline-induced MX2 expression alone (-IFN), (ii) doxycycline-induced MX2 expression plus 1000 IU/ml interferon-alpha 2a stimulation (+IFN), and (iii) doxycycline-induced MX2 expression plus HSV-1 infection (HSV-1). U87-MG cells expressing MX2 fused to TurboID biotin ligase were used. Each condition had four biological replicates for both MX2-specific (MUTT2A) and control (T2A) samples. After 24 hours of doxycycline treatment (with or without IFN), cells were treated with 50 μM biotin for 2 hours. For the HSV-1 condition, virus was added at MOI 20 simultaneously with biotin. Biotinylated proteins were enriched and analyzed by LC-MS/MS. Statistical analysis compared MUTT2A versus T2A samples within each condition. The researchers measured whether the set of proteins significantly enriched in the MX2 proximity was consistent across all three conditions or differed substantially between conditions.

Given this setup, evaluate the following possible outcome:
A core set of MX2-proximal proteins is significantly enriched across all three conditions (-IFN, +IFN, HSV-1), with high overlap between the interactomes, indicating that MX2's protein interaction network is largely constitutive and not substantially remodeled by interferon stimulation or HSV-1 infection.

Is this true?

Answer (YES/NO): YES